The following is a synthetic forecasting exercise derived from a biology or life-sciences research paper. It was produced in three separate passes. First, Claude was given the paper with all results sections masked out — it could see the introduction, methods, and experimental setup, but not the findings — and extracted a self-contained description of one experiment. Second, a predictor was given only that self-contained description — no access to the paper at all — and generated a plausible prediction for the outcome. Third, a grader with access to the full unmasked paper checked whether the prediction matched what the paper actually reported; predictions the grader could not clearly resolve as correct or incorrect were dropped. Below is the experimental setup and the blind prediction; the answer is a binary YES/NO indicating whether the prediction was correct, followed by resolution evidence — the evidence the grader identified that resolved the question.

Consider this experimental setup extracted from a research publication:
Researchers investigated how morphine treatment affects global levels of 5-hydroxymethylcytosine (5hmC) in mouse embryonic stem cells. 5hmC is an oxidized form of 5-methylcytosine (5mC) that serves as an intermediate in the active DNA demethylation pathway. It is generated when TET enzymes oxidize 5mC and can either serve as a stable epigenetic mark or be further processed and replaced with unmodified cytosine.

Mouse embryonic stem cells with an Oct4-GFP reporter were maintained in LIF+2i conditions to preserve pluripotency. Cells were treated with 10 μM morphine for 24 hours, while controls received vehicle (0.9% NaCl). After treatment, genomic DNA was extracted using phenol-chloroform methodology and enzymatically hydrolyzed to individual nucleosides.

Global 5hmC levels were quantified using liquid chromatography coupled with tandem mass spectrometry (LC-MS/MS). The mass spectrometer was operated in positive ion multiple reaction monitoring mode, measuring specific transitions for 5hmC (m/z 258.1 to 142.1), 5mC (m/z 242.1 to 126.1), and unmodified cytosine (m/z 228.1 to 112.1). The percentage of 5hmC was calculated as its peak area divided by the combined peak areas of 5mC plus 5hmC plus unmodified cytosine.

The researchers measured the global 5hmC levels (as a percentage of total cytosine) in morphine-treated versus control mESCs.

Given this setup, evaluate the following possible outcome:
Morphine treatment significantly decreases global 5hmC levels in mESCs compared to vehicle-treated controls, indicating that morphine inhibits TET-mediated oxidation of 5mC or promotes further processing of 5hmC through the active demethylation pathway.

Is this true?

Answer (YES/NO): NO